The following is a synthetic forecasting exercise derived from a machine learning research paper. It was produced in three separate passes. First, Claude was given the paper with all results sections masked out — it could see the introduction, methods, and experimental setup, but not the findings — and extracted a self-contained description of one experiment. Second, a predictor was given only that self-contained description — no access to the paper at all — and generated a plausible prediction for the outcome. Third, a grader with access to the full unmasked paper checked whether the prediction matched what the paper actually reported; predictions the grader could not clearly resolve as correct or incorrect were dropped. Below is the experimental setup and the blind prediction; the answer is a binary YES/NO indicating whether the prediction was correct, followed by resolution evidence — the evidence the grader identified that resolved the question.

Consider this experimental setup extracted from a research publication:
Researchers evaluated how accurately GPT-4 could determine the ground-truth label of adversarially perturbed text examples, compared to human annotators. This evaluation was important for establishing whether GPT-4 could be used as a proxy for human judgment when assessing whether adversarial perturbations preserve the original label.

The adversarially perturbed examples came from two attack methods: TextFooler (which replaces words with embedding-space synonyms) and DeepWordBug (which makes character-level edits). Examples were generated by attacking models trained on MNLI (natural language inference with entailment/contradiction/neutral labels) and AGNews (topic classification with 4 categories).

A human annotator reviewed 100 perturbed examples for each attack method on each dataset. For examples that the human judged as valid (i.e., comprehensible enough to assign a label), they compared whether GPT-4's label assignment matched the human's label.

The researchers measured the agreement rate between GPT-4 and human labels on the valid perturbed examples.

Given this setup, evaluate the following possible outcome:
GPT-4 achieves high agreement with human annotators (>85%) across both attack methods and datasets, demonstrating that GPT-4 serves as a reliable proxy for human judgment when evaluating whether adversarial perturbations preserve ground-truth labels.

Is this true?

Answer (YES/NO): NO